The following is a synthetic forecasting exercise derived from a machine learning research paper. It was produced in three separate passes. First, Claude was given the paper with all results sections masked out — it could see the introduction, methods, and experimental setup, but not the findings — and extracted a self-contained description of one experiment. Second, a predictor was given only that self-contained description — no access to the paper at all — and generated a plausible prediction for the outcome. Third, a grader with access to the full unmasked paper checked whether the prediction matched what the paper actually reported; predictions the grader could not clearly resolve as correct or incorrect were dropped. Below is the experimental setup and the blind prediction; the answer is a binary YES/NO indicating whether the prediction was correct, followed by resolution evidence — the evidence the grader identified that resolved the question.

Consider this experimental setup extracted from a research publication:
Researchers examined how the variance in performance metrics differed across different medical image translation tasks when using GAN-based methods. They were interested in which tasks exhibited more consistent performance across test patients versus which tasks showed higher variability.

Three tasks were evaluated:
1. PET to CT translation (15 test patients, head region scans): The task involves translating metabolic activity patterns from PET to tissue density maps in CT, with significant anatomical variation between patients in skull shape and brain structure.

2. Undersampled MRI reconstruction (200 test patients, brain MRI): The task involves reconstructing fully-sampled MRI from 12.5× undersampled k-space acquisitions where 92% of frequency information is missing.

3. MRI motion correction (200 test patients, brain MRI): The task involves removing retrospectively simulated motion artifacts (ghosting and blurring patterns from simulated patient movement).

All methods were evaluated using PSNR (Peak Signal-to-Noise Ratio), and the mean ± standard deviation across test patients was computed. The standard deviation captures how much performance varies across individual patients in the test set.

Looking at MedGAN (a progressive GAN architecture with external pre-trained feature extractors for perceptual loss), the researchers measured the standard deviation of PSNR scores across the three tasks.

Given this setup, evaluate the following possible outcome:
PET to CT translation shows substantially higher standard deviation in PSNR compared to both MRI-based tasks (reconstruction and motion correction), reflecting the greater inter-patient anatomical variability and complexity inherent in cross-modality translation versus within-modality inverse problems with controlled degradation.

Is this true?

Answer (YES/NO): YES